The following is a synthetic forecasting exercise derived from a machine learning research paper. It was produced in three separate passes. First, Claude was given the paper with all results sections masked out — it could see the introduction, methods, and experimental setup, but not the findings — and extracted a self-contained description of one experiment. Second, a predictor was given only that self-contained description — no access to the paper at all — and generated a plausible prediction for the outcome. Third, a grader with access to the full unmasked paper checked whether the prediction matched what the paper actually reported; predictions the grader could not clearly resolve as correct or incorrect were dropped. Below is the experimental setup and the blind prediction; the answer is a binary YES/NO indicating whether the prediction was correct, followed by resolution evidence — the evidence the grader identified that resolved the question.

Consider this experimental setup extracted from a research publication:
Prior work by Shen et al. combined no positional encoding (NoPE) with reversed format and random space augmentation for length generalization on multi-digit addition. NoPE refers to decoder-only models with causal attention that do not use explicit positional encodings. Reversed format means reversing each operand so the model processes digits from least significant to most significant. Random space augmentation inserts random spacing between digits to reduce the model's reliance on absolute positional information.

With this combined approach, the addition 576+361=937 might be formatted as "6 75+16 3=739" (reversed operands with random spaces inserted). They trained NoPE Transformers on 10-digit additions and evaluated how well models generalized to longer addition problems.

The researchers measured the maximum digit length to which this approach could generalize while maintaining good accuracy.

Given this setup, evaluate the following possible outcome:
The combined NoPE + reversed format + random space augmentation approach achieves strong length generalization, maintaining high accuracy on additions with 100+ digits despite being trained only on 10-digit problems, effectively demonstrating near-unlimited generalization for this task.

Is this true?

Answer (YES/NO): NO